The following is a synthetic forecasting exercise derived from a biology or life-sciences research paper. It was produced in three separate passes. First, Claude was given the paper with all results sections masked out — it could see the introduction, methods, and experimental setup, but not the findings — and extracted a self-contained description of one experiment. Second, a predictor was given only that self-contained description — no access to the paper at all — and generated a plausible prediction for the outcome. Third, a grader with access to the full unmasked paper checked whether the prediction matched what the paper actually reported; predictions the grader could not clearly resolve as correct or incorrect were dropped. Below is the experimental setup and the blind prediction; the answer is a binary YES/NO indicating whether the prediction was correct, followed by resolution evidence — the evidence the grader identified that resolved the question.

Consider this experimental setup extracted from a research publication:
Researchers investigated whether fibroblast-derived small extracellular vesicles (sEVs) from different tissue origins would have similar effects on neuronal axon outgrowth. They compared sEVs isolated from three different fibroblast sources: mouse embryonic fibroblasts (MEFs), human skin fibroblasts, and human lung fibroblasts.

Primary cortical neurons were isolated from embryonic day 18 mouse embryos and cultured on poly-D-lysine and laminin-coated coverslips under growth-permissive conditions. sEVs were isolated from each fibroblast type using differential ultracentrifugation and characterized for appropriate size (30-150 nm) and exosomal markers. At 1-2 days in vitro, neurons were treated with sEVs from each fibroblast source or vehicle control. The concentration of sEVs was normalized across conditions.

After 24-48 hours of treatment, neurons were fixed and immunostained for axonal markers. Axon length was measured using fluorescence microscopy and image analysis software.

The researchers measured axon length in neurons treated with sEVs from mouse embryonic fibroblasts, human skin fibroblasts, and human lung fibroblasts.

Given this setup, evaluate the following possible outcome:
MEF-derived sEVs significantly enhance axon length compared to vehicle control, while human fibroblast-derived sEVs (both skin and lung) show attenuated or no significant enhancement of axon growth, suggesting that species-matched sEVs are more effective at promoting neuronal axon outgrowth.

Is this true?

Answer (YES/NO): NO